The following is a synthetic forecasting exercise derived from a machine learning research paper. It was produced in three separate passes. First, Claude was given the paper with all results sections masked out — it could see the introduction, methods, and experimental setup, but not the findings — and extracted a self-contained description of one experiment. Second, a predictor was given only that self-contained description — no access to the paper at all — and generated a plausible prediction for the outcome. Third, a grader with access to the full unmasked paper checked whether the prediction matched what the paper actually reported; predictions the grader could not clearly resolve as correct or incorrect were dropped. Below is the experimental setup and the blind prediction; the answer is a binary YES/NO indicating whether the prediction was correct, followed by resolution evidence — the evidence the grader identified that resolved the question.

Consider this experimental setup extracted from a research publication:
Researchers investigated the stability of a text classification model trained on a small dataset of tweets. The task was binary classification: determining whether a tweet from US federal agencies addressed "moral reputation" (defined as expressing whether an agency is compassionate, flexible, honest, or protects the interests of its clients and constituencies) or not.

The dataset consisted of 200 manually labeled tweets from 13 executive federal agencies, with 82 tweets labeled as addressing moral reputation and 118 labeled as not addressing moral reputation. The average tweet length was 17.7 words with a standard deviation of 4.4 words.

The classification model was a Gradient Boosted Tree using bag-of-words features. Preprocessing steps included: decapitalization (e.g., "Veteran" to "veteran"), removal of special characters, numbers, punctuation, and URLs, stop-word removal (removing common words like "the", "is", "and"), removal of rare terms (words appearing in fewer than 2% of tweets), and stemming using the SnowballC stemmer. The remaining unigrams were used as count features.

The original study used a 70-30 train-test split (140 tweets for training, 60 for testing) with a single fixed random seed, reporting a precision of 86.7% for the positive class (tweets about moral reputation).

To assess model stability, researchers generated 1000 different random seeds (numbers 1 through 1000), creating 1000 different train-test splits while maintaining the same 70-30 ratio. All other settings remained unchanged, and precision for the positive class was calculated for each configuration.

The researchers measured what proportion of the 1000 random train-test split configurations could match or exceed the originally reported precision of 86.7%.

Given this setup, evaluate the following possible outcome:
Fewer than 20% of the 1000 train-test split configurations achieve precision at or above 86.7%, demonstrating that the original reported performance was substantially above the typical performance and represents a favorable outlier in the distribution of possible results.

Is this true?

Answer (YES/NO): YES